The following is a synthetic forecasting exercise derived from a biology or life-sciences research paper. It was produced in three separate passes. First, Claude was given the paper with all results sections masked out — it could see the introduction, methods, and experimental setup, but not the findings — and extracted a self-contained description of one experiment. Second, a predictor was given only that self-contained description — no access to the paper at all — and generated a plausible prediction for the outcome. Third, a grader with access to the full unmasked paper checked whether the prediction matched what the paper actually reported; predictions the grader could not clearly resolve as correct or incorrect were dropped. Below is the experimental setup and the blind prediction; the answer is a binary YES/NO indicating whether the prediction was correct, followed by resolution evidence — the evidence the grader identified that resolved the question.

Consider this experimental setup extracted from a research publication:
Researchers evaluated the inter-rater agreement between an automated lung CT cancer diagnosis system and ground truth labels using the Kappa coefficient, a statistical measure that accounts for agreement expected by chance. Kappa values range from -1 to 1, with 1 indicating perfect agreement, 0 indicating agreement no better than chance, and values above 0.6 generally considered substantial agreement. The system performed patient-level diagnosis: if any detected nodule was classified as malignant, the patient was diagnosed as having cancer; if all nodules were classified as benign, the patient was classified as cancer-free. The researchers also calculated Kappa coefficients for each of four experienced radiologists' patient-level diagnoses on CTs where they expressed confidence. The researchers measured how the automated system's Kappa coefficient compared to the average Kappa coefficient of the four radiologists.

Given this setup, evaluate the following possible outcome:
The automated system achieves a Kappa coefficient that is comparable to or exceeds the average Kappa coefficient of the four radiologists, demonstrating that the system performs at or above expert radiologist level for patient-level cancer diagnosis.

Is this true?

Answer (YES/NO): YES